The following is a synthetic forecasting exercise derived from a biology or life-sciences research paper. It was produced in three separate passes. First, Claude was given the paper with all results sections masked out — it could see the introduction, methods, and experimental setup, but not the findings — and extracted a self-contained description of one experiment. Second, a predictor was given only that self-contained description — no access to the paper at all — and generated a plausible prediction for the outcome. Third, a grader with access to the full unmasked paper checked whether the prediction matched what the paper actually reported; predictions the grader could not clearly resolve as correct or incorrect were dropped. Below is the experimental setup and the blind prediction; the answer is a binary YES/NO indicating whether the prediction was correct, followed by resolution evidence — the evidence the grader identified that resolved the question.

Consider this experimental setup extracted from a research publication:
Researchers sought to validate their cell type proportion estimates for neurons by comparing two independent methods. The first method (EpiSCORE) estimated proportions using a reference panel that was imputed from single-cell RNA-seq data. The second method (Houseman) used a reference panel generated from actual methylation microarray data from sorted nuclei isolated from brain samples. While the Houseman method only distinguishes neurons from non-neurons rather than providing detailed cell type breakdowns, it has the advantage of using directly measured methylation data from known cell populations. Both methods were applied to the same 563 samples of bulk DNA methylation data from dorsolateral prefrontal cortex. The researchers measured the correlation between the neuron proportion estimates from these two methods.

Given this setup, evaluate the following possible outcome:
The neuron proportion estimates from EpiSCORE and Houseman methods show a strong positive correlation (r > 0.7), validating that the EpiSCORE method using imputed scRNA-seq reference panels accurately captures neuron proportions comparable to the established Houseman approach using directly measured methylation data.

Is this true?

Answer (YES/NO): YES